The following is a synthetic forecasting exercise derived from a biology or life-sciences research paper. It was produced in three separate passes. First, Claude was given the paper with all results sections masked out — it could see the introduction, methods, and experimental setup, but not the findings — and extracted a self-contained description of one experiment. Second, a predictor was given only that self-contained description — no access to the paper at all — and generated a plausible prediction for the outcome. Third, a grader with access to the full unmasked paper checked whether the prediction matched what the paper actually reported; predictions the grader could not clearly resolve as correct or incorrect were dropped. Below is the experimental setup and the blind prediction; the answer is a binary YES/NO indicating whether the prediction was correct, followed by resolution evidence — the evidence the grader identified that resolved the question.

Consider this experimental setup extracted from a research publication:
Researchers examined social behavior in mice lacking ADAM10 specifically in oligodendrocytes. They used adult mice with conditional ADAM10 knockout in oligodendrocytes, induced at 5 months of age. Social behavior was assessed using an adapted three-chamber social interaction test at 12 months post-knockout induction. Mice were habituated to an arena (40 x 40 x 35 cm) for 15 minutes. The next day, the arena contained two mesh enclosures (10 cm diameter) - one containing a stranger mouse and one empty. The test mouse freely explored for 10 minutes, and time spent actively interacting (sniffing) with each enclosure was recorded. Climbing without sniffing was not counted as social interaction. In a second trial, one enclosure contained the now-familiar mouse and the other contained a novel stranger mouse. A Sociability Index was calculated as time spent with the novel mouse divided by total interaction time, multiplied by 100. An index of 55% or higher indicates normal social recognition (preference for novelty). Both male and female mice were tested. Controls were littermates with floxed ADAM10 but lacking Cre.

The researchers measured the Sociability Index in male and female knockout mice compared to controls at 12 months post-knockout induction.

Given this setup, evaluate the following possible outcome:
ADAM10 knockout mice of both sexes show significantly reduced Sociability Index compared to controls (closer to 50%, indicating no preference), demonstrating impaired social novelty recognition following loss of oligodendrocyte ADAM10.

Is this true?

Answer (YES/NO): NO